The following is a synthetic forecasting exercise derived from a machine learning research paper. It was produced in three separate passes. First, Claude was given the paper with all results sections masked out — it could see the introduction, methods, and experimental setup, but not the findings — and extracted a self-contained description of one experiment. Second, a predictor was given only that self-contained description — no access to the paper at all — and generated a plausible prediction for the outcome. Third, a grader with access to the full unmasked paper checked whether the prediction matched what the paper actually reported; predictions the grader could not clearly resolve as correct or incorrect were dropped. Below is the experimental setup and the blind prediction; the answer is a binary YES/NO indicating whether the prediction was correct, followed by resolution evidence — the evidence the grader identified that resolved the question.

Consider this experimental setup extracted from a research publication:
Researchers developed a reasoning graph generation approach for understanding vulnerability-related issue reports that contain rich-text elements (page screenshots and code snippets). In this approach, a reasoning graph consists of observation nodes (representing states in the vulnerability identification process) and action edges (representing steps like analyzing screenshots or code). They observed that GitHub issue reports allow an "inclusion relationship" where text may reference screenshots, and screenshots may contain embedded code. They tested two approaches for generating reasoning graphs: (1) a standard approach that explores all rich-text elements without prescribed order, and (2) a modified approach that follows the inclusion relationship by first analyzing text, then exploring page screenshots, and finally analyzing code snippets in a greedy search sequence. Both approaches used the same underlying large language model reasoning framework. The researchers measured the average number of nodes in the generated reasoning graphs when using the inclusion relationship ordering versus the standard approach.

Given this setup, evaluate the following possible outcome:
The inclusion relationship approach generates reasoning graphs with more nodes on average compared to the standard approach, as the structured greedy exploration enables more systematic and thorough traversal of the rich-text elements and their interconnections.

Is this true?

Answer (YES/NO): NO